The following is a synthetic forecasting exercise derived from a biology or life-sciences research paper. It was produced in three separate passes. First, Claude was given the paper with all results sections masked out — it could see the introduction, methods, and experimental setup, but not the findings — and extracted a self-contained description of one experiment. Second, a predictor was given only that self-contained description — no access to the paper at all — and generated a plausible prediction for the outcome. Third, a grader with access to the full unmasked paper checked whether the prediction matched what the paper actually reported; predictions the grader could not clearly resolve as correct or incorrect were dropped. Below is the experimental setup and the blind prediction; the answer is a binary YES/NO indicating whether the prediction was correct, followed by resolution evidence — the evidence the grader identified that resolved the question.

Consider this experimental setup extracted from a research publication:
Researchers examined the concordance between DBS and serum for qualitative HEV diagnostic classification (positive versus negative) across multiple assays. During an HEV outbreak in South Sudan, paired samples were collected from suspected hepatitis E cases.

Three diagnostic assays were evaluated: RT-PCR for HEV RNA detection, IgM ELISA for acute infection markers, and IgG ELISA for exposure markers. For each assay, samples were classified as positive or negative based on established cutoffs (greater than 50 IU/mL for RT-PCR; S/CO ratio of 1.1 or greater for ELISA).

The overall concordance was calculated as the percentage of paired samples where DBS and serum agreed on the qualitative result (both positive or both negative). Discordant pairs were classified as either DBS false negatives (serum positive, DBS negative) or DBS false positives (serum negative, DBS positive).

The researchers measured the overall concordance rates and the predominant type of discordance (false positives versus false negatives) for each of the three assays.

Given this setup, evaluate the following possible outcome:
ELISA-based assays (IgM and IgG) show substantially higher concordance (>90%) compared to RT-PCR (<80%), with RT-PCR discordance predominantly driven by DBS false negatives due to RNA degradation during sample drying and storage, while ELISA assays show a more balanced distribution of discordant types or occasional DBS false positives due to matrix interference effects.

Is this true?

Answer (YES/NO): NO